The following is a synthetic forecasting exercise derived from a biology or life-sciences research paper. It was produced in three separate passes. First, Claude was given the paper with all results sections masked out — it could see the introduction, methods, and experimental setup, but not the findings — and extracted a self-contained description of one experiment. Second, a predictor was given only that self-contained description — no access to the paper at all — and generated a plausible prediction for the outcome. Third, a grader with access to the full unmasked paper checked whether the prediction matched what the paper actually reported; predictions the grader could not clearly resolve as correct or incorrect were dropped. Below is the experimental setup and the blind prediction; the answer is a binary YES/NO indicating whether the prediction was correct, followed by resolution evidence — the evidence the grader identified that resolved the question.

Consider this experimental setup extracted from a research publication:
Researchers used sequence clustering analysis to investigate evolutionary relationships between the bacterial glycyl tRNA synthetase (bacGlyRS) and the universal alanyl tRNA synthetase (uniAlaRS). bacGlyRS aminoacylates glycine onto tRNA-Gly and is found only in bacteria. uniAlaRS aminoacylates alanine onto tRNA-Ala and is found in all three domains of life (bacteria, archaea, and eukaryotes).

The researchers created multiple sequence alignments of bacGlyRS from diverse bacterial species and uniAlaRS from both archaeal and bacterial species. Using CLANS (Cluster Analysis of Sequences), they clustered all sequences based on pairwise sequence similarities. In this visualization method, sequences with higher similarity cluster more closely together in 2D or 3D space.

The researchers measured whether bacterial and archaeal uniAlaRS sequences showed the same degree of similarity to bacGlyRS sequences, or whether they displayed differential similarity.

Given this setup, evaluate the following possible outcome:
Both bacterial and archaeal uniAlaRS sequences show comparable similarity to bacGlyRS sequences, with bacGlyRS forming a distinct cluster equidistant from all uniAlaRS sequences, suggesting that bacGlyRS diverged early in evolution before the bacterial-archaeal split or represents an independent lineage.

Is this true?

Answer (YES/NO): NO